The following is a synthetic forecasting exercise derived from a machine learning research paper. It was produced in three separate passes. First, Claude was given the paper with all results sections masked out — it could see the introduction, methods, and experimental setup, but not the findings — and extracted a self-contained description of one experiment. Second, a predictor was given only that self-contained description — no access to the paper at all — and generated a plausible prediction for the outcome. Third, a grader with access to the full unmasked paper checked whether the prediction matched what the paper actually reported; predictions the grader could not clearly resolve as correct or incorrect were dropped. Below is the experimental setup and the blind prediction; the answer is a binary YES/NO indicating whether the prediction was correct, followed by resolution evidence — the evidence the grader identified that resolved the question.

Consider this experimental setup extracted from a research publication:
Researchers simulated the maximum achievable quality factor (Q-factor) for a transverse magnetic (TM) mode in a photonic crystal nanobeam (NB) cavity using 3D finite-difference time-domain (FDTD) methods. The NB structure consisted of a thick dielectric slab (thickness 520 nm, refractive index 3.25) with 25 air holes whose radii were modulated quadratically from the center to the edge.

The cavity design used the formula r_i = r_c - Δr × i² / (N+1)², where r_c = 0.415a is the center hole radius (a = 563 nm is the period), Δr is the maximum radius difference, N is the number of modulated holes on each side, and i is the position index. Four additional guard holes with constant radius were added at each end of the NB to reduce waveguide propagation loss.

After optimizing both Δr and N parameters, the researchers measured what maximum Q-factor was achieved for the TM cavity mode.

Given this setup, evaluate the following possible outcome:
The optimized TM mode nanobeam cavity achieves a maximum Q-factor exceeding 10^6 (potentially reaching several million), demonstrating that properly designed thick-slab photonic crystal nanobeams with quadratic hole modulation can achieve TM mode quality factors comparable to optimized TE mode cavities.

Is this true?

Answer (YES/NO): YES